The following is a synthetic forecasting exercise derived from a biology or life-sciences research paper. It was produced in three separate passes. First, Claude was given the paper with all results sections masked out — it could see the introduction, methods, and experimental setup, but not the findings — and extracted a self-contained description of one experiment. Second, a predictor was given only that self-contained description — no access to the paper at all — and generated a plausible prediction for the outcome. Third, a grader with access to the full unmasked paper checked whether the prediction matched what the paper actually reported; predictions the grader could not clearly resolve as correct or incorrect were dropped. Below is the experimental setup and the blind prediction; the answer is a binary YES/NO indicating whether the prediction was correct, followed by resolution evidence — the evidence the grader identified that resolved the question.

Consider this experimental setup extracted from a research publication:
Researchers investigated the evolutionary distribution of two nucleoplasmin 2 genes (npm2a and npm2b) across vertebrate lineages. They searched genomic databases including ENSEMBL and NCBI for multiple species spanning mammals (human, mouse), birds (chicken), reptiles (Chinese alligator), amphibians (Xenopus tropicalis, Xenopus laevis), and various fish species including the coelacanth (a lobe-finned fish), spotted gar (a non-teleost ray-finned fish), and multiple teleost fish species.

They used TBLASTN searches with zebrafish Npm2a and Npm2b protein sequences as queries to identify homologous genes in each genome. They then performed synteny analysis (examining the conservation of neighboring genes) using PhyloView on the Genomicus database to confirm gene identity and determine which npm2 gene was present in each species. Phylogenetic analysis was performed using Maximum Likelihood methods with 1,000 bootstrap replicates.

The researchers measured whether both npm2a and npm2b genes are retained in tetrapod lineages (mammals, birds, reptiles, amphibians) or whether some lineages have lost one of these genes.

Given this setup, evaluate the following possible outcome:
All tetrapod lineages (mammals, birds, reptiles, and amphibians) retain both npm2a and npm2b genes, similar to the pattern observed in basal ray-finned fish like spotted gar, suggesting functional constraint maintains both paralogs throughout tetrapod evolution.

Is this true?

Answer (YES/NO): NO